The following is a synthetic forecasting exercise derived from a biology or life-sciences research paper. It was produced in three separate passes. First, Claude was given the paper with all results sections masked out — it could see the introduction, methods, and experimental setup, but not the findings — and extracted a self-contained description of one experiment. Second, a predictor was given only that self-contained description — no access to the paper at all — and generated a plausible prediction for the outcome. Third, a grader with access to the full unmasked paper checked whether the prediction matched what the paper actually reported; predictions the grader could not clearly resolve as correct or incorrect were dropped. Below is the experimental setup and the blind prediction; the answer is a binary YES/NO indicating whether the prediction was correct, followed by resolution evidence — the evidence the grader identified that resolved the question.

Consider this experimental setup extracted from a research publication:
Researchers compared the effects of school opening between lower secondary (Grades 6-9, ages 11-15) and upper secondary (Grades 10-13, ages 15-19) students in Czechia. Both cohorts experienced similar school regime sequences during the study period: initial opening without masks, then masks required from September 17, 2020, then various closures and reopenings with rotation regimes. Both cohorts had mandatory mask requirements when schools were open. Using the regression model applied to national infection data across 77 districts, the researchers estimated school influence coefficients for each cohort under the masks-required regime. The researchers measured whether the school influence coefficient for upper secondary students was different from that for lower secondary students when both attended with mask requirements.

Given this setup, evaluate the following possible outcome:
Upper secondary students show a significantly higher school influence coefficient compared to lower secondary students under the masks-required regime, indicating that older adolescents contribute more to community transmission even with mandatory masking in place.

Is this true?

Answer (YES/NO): YES